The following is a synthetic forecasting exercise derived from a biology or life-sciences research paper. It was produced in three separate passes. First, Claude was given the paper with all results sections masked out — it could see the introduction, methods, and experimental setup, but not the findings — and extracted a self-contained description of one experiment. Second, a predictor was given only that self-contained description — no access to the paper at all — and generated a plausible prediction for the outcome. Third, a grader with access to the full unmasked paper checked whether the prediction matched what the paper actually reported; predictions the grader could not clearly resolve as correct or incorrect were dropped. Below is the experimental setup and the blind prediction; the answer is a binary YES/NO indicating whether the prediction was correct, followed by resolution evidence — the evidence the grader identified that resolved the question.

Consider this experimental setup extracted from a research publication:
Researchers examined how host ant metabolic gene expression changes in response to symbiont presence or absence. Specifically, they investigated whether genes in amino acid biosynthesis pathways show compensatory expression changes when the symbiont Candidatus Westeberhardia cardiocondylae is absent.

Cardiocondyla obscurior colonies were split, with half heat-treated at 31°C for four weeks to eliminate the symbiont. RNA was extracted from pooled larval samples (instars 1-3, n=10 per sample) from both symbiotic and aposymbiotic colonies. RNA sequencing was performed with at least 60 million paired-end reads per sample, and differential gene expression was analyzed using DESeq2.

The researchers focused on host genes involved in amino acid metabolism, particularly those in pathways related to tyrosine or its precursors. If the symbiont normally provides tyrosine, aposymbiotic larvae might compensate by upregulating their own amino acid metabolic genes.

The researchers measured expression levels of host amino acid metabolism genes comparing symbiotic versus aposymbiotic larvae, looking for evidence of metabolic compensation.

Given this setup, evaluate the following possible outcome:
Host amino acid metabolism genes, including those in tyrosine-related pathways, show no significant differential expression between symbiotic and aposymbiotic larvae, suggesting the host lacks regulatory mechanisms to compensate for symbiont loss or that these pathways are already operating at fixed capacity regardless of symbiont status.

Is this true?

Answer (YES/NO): NO